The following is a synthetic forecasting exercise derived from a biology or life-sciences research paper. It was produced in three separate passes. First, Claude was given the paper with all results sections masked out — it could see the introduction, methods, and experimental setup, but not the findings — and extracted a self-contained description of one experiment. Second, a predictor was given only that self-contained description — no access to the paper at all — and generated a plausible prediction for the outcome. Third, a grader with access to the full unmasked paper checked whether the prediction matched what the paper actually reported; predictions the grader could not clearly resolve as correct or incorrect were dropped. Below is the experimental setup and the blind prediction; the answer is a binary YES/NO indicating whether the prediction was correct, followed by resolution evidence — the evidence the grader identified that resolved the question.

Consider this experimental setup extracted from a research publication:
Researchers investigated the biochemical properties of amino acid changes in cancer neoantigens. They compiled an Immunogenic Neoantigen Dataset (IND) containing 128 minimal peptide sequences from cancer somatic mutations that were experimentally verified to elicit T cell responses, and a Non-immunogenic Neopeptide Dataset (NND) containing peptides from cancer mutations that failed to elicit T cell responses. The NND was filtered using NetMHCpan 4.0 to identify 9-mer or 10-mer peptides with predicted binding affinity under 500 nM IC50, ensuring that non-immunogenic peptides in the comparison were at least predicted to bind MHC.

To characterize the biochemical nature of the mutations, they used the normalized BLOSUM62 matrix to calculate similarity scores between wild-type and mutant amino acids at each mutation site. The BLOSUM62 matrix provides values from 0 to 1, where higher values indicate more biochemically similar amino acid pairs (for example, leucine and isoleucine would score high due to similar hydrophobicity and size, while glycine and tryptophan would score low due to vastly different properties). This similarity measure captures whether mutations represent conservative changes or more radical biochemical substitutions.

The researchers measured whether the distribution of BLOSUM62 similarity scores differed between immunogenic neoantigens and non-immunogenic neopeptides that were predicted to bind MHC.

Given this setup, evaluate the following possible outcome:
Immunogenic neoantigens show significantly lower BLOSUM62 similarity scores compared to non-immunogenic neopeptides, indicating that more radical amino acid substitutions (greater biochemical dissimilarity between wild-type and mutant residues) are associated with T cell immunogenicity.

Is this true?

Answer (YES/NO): NO